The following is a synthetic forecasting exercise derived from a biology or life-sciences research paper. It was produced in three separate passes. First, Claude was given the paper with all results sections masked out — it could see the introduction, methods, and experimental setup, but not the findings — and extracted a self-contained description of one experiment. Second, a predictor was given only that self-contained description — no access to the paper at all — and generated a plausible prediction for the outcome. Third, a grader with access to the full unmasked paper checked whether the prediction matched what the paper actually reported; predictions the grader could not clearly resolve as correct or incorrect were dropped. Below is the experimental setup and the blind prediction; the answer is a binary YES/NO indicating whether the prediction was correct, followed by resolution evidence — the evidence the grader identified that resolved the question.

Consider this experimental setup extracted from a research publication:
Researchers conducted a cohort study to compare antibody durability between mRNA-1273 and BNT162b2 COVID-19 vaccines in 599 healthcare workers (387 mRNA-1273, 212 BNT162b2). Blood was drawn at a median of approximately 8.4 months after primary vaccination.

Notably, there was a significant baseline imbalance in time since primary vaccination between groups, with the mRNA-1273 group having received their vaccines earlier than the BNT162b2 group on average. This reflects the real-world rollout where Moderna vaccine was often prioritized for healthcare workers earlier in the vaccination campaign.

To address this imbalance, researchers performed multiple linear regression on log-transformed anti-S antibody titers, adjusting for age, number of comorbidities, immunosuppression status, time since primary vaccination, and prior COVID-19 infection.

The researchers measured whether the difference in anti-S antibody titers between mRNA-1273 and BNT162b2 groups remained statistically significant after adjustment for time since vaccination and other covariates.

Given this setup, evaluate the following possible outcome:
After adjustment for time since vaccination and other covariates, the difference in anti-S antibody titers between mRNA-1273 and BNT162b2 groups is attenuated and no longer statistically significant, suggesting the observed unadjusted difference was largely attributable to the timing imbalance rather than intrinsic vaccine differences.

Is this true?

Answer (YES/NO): NO